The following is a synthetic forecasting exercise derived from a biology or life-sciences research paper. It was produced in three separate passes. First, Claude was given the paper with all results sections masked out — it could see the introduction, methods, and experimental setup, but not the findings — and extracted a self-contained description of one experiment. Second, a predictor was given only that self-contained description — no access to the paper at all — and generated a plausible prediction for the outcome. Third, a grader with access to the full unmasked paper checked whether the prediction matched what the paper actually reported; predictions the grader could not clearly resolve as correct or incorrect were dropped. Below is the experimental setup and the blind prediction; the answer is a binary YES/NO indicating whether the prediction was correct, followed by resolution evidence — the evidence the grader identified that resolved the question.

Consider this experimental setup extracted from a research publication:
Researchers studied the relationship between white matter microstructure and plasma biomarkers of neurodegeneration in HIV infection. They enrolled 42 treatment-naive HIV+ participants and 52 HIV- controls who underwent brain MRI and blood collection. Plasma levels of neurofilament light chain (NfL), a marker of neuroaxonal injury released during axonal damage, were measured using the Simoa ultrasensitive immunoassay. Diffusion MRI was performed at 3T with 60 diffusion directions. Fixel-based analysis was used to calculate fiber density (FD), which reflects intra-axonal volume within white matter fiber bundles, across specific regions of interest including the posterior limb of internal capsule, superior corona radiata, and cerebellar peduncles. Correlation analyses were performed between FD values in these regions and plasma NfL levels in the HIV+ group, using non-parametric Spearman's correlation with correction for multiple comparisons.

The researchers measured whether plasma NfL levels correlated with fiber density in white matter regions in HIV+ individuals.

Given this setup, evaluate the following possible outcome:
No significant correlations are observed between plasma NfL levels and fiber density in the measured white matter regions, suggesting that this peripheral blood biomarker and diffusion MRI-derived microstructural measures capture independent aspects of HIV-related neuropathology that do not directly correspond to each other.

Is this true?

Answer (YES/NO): YES